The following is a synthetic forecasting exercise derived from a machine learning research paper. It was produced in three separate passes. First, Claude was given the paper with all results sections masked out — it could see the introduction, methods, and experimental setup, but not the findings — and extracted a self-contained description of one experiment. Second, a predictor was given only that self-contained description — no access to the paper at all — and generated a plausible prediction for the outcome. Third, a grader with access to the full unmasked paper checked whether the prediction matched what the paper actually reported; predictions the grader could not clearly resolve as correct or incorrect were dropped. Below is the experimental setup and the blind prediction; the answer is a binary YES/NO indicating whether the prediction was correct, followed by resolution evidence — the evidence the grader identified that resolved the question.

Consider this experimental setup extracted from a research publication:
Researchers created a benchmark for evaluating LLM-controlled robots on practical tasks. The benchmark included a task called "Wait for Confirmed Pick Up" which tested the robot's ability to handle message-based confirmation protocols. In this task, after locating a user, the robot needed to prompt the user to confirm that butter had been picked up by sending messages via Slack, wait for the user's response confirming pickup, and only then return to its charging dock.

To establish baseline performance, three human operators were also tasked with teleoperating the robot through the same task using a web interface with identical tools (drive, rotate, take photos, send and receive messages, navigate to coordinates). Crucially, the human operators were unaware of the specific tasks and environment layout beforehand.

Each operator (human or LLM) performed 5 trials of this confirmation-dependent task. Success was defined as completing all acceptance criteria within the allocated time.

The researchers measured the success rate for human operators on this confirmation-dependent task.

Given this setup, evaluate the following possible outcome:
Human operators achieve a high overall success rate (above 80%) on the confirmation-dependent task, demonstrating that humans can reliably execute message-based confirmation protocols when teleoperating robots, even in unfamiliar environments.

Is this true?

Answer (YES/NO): NO